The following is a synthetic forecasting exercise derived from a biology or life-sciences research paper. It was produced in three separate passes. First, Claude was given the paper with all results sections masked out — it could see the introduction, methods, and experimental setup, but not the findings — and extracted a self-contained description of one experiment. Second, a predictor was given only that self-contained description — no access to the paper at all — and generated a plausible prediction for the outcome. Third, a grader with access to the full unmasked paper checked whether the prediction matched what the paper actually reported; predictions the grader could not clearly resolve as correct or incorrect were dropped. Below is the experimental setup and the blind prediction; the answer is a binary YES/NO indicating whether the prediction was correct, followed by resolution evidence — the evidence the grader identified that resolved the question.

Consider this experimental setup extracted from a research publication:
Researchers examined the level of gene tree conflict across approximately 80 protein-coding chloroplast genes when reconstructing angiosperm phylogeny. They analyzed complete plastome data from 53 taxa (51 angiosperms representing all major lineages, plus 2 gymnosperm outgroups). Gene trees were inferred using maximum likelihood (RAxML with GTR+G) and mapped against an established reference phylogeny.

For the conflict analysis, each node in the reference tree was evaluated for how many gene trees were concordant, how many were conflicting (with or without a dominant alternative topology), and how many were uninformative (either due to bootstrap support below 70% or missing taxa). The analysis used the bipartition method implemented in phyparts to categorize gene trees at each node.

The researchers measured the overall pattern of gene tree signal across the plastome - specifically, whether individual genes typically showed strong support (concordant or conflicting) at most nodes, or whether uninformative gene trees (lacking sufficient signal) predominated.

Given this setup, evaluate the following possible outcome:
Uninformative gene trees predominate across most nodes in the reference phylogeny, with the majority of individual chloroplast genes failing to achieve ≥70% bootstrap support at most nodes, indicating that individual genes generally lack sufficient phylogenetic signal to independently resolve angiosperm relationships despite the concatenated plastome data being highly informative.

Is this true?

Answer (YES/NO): YES